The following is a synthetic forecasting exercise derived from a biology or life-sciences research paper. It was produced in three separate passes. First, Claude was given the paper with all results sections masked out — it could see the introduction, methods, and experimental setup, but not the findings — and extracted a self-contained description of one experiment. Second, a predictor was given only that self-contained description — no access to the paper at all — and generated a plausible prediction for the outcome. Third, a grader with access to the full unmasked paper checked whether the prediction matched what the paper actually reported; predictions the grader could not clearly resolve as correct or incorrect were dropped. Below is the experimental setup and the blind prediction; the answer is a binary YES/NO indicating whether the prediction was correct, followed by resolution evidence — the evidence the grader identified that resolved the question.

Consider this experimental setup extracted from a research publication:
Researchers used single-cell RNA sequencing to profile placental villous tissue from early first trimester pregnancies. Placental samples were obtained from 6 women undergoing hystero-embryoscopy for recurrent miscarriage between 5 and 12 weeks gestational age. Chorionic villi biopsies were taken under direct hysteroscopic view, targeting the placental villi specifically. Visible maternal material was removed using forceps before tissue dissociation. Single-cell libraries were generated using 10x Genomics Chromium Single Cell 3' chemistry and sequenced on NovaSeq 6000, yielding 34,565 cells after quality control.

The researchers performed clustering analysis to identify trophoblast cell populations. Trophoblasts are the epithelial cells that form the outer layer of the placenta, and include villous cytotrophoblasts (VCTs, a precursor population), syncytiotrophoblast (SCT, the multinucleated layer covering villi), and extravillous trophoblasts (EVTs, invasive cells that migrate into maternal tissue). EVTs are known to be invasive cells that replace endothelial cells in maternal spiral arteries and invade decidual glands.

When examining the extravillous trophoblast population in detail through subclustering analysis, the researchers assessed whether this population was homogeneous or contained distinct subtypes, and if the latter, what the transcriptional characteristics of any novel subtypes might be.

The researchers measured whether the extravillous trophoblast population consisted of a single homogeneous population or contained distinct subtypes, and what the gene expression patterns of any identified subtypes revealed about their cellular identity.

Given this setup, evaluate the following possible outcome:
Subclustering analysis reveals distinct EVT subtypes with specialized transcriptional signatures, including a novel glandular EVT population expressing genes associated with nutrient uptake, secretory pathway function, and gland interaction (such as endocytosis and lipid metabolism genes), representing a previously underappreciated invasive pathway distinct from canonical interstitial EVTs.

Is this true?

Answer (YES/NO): NO